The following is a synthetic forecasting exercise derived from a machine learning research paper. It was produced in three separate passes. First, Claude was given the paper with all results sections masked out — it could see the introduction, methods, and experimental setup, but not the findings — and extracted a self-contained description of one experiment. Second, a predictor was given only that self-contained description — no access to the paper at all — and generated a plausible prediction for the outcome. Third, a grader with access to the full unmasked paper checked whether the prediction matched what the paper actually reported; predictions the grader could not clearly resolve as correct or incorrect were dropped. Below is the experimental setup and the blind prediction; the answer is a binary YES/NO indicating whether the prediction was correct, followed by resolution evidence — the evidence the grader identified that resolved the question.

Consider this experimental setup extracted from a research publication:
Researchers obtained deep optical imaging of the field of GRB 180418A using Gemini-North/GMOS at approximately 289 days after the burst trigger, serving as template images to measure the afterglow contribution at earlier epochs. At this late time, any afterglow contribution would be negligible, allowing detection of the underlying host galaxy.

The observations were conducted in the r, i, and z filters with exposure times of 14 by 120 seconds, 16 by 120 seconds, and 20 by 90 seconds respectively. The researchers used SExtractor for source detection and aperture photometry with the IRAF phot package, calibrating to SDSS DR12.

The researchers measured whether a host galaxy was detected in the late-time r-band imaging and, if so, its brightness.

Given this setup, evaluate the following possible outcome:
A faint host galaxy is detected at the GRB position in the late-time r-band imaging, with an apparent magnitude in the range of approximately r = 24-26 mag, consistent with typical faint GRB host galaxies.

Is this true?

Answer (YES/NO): YES